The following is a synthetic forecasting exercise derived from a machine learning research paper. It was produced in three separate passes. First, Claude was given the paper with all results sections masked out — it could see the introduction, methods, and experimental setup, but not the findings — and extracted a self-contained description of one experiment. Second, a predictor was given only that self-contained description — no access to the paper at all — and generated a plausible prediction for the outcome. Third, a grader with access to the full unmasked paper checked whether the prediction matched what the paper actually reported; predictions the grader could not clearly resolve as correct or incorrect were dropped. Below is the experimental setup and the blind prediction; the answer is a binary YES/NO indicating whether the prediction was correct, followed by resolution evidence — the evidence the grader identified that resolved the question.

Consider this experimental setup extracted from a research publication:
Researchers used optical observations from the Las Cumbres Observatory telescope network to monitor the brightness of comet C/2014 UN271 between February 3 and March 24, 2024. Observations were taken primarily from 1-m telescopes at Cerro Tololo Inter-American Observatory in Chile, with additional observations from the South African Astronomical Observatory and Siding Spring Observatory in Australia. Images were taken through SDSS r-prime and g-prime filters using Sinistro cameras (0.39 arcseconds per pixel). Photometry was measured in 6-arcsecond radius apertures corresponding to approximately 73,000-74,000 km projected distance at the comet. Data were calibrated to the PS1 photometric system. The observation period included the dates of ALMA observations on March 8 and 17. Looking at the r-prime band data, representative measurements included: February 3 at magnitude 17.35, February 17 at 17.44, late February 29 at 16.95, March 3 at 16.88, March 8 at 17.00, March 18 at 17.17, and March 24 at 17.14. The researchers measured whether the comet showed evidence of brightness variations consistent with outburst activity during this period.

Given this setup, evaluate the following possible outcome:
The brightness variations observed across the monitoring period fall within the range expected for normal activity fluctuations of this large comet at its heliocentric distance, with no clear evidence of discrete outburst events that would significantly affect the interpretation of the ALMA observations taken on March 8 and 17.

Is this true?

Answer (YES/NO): NO